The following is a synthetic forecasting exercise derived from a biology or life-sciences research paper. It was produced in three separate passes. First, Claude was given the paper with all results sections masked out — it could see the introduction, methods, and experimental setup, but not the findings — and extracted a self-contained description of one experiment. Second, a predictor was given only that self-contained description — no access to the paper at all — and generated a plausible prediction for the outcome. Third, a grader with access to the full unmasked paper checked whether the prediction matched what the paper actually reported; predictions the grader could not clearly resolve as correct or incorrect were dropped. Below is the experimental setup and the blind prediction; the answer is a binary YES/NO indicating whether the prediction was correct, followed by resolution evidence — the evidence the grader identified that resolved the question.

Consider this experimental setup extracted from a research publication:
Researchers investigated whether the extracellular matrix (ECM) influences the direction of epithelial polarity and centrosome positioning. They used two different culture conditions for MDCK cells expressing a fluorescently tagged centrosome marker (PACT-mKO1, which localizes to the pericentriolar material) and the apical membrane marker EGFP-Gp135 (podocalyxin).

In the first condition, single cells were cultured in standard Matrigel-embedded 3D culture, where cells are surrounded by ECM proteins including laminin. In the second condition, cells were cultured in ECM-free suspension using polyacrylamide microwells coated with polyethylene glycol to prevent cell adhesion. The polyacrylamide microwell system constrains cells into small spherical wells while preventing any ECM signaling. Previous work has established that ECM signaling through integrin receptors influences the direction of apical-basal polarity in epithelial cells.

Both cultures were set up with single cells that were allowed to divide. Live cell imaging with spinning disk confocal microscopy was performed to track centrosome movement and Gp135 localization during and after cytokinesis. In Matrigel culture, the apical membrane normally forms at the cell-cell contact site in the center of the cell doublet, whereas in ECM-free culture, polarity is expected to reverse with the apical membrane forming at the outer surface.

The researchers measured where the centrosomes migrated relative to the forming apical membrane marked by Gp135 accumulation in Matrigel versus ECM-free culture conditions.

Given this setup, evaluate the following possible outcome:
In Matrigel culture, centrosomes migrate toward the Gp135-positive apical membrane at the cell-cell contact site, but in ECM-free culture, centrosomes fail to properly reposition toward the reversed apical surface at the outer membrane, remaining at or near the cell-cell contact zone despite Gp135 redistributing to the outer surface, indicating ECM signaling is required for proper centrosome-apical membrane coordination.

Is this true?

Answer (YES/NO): NO